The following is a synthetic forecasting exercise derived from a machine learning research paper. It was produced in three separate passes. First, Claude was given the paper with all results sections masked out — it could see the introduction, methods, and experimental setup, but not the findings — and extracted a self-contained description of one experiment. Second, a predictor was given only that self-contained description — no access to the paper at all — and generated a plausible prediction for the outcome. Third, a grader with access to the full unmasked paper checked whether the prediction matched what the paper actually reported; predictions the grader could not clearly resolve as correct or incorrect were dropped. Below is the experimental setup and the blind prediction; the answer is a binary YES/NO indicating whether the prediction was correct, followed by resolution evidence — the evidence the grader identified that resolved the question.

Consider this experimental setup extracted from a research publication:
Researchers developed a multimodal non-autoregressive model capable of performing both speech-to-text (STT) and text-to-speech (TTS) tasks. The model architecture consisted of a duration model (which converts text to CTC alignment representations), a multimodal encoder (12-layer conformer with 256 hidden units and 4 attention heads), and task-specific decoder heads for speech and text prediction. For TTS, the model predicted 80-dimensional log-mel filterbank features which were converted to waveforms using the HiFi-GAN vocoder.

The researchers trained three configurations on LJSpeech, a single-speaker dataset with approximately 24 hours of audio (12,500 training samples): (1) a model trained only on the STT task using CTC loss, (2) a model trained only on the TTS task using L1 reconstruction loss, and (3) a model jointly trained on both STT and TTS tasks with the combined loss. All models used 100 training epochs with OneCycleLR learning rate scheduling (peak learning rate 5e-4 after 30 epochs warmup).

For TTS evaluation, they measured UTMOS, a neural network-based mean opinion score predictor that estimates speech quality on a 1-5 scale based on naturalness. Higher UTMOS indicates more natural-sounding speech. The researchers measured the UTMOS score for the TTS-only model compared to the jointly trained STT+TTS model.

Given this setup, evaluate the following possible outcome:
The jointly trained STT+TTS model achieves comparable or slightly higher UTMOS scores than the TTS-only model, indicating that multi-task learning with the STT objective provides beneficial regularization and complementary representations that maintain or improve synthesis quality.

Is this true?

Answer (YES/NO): NO